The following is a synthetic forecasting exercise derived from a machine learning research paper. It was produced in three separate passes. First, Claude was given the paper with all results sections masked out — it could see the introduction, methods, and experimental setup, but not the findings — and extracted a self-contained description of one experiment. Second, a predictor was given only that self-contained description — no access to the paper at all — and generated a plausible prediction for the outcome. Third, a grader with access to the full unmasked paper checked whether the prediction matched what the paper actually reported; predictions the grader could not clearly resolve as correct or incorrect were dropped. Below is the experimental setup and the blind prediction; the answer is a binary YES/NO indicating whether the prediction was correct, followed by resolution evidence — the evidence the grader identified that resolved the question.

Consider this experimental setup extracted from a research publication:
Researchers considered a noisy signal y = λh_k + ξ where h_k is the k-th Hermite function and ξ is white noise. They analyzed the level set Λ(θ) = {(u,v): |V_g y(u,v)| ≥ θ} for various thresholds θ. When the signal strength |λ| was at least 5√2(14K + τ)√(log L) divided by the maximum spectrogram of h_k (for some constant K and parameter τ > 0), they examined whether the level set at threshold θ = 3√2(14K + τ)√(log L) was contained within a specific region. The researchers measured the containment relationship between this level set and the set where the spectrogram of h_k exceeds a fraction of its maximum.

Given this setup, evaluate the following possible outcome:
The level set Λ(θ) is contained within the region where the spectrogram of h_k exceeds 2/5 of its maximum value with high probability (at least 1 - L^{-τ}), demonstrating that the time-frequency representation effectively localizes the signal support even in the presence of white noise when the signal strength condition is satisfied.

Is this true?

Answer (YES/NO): NO